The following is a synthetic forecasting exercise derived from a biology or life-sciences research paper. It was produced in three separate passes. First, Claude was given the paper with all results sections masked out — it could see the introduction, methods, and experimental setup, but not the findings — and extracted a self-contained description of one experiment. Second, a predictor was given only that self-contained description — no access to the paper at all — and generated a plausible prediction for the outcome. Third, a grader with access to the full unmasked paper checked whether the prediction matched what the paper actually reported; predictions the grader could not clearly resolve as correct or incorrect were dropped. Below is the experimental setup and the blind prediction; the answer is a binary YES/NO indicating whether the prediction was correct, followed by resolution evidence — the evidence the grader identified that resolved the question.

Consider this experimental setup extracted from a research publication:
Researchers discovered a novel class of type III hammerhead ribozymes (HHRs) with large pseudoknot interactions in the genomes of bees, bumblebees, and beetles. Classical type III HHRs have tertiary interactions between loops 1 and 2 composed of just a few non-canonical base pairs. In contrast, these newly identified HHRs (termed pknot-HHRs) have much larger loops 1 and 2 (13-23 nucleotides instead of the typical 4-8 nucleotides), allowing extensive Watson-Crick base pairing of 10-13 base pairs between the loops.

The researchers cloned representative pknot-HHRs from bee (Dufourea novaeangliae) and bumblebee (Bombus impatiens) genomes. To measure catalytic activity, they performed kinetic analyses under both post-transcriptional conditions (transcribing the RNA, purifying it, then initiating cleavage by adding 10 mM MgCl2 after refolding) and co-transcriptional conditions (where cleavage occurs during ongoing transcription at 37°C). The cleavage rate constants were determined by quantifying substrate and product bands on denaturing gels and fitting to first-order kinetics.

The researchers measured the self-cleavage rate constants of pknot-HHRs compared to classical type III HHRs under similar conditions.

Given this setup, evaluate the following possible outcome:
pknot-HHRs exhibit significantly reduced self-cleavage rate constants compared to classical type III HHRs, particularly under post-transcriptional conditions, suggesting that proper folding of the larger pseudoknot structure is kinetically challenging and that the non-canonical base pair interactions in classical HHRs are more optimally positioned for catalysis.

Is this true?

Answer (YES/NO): NO